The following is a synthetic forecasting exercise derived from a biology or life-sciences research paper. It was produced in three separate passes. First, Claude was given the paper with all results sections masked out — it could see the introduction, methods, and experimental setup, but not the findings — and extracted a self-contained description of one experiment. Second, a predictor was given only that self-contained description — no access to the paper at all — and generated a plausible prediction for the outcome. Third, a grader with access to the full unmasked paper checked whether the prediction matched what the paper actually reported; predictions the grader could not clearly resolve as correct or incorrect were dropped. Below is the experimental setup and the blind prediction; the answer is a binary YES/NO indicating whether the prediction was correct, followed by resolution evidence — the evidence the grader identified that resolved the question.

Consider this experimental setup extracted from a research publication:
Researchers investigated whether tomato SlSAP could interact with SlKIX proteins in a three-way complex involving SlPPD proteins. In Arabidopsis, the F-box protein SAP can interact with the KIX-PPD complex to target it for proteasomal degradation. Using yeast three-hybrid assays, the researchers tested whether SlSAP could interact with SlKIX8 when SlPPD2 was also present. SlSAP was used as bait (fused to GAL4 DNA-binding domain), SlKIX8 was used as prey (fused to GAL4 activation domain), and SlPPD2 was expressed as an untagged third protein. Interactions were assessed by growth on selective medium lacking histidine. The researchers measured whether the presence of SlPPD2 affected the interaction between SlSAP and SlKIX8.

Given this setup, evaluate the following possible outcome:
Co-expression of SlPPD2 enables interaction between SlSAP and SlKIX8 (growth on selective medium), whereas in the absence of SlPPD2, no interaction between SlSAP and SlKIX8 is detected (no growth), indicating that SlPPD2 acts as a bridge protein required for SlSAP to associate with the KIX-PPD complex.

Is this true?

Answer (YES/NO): NO